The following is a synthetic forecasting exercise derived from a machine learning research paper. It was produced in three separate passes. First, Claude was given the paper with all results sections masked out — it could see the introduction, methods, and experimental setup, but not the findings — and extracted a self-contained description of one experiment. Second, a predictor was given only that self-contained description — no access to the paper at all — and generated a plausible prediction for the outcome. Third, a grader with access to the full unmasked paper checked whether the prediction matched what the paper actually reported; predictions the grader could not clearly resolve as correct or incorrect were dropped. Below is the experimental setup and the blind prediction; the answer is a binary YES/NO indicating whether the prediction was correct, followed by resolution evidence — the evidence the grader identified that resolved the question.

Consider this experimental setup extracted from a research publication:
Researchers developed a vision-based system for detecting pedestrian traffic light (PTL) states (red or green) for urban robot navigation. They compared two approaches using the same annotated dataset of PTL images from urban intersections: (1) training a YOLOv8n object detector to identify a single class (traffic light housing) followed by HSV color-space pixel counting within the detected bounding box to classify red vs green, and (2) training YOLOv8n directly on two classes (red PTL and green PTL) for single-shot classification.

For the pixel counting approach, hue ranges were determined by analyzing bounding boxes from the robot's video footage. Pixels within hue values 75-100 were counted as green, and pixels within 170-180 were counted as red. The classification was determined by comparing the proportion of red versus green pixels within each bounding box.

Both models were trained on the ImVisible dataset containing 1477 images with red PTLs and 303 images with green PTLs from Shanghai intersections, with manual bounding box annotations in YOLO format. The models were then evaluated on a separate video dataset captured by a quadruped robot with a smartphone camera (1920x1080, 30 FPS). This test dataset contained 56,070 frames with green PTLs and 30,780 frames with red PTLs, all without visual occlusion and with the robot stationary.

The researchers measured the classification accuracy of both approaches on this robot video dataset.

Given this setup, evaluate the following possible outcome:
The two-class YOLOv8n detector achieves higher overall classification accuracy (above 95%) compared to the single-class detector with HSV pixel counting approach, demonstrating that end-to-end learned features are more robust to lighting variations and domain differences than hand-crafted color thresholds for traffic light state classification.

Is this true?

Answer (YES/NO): NO